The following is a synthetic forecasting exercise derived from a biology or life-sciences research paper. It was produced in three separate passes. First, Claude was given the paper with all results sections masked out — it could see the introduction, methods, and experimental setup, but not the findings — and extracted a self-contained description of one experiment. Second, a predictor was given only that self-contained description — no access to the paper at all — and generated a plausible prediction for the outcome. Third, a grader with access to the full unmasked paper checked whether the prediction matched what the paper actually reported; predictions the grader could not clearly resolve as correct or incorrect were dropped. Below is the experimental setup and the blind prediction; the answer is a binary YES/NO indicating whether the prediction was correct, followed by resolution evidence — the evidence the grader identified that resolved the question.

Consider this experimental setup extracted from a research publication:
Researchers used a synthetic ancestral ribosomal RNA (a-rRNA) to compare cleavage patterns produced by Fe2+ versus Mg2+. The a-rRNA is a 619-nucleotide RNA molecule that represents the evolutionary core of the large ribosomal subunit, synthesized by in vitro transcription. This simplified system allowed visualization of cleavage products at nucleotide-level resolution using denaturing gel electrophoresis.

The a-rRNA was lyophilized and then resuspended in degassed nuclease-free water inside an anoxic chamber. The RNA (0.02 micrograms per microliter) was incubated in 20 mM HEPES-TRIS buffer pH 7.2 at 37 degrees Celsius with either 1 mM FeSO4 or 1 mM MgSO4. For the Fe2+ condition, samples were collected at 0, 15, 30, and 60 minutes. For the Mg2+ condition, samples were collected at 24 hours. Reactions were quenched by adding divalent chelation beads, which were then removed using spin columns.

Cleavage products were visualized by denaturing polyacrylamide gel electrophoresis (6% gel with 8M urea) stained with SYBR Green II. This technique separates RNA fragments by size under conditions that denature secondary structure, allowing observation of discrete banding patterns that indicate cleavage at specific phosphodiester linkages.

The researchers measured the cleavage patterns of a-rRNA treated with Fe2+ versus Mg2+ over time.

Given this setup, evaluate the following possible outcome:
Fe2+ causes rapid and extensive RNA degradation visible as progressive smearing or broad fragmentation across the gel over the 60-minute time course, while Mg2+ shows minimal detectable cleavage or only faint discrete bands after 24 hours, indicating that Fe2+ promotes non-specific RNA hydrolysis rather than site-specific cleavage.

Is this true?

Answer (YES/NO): NO